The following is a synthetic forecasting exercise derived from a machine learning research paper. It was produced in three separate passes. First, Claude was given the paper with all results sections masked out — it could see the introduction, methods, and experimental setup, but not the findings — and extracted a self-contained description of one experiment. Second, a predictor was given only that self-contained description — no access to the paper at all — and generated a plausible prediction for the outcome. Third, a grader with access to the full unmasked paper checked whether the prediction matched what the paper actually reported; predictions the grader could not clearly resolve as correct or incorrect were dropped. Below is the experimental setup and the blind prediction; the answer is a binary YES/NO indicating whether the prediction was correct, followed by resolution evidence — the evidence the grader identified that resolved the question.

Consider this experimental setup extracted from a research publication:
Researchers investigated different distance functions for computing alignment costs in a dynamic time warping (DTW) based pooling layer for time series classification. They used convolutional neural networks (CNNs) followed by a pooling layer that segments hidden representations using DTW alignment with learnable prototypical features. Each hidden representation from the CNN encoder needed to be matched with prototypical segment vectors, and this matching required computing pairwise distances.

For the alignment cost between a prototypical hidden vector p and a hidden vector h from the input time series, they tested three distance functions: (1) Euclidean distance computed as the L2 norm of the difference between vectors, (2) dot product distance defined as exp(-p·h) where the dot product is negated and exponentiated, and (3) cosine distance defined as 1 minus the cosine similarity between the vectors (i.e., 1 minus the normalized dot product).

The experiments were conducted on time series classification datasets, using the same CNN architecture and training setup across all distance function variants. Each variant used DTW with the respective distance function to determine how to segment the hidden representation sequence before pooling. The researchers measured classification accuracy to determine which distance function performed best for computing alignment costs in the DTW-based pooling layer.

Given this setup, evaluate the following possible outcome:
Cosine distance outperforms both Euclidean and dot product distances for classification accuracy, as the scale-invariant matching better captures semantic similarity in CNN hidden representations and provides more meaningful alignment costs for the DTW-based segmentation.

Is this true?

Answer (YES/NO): YES